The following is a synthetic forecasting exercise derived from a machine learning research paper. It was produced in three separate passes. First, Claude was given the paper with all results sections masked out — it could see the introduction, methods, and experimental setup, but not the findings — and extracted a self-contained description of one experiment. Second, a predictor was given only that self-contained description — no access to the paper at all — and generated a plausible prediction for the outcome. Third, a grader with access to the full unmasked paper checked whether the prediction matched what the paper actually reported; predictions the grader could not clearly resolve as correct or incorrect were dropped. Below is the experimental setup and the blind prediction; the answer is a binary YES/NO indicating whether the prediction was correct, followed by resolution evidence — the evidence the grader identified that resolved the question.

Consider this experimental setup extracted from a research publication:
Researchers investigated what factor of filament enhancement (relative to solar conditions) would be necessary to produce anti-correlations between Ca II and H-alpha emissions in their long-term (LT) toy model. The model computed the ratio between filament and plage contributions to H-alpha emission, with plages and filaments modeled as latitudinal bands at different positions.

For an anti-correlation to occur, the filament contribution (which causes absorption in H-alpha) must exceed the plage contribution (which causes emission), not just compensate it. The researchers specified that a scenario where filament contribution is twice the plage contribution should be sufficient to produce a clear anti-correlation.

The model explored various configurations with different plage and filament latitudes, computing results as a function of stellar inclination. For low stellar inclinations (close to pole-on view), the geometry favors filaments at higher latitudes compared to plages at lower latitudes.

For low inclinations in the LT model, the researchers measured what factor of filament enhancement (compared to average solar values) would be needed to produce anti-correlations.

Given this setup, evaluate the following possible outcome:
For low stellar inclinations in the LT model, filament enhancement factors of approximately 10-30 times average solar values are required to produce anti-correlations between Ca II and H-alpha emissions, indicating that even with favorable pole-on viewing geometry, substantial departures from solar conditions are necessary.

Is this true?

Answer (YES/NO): NO